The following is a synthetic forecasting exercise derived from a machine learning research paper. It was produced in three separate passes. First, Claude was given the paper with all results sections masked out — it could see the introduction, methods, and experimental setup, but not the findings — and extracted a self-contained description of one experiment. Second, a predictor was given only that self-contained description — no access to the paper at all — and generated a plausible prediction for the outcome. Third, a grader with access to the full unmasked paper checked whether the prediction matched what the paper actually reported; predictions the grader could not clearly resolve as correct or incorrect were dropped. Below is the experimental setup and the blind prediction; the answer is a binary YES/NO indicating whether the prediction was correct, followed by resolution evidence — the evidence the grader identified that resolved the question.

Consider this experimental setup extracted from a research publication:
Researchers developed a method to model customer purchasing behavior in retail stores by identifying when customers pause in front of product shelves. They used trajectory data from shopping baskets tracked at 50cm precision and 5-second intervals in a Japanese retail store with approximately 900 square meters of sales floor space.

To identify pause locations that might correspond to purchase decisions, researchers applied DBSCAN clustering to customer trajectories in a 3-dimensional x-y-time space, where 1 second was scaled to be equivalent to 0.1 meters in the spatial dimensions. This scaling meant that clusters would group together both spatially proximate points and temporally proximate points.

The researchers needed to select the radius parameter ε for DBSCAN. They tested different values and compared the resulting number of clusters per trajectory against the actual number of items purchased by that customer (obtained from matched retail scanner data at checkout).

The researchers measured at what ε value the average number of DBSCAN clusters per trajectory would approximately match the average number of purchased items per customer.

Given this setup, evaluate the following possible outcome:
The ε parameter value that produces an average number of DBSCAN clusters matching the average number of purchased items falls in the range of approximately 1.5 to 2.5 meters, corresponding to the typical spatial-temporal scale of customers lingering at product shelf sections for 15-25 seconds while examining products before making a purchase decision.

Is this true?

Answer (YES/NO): YES